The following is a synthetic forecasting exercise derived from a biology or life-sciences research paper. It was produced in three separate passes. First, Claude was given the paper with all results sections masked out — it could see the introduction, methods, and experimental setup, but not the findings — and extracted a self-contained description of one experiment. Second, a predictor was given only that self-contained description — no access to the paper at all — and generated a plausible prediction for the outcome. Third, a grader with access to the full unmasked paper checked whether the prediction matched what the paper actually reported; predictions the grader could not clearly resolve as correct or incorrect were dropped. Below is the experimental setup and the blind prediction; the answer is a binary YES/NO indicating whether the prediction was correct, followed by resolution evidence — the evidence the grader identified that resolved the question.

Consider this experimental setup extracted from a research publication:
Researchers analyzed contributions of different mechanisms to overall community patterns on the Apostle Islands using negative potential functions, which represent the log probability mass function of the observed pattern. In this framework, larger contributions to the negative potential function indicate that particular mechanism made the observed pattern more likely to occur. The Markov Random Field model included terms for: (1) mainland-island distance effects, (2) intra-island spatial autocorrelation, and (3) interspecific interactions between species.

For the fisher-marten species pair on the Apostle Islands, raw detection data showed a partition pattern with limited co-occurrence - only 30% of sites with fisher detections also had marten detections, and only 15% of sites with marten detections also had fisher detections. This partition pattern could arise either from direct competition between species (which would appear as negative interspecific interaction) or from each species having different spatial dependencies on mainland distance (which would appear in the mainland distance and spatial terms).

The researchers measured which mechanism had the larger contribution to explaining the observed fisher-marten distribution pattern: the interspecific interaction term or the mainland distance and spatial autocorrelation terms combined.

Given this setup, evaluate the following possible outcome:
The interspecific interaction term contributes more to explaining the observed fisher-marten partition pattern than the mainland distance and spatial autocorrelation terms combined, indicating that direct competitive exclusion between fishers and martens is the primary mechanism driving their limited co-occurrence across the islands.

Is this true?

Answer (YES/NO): NO